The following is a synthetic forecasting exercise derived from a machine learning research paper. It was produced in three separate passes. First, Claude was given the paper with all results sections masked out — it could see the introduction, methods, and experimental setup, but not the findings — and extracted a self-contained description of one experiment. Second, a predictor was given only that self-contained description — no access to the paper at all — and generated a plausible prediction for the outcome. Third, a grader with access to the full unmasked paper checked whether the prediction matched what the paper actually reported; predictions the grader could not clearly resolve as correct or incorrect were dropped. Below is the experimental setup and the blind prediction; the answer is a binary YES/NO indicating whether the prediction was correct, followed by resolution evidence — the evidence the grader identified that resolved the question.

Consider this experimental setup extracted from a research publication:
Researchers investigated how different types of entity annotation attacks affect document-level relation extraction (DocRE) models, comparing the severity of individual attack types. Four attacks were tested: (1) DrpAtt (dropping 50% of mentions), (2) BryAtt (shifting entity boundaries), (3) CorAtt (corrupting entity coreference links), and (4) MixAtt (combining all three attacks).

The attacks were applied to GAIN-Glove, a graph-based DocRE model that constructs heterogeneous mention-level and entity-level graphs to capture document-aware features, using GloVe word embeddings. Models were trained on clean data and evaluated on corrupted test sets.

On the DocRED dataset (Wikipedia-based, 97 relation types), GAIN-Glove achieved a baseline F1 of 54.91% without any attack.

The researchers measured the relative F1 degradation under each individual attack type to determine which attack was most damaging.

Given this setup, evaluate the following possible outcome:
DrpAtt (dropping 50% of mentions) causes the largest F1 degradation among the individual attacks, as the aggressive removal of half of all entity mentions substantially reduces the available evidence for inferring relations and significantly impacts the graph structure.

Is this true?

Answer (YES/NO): NO